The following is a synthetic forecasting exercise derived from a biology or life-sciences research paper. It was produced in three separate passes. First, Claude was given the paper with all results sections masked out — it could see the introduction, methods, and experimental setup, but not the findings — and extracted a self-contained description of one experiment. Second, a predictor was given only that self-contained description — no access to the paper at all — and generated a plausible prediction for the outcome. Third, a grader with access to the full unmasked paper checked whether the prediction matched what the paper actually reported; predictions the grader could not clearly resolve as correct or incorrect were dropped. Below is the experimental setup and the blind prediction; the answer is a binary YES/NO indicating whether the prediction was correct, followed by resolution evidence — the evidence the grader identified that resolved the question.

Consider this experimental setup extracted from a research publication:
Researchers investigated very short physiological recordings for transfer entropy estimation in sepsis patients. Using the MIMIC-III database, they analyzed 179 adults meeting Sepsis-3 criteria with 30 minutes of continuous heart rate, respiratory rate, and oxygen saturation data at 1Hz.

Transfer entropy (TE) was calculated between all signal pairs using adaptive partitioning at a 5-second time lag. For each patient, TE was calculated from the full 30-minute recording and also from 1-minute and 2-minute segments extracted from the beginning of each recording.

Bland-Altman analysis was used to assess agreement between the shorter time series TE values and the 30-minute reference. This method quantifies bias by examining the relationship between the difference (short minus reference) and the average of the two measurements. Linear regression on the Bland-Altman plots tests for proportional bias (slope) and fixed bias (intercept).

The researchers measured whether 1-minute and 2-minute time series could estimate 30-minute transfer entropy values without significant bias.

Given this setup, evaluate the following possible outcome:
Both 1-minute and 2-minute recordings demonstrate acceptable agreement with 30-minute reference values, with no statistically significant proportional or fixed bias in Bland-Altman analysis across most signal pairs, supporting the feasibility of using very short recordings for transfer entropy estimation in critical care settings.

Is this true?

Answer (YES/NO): NO